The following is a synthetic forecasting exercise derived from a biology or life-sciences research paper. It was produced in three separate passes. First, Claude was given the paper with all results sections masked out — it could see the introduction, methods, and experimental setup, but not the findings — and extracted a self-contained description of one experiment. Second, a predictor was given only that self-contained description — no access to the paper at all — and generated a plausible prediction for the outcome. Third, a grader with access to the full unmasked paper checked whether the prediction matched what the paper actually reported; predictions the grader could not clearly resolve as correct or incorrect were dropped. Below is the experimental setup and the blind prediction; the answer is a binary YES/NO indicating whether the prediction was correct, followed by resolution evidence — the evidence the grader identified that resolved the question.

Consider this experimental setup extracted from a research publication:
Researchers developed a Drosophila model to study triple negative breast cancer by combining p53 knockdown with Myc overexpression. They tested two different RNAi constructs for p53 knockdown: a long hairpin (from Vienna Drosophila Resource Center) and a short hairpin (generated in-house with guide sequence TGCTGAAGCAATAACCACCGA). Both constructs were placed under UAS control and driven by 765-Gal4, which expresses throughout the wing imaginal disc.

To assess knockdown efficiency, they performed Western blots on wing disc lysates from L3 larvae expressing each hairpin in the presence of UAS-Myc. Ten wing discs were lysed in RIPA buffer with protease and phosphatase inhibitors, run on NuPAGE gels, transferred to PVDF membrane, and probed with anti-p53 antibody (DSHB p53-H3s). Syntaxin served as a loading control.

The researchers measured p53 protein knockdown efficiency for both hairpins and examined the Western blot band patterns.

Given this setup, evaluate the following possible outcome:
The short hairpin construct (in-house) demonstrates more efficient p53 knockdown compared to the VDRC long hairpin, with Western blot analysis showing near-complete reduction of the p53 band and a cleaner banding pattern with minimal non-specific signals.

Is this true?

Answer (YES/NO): NO